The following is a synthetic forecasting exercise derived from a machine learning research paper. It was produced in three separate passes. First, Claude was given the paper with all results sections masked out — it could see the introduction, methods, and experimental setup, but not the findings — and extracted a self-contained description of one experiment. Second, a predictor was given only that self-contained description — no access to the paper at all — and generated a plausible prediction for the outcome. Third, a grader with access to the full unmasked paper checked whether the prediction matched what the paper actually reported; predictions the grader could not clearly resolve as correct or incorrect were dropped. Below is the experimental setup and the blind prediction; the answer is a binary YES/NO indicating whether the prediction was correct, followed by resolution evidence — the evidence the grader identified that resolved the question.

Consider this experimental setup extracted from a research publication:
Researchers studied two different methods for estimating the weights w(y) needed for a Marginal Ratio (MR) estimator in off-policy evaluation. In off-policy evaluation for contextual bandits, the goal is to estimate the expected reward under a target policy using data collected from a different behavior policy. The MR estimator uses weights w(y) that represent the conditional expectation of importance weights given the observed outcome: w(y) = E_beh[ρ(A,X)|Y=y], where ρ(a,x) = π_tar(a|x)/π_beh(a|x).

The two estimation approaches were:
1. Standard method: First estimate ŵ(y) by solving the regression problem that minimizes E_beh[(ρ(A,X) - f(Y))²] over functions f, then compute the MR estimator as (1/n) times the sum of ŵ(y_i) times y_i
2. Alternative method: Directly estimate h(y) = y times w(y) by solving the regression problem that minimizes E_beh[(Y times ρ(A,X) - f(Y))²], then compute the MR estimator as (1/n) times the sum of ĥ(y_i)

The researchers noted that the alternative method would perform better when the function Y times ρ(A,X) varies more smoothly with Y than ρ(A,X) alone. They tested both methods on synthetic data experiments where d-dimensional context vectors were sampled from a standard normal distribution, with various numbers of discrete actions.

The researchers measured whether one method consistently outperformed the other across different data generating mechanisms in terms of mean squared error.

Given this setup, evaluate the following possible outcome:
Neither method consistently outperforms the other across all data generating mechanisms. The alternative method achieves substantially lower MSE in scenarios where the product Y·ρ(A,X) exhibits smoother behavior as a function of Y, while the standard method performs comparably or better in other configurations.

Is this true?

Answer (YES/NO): YES